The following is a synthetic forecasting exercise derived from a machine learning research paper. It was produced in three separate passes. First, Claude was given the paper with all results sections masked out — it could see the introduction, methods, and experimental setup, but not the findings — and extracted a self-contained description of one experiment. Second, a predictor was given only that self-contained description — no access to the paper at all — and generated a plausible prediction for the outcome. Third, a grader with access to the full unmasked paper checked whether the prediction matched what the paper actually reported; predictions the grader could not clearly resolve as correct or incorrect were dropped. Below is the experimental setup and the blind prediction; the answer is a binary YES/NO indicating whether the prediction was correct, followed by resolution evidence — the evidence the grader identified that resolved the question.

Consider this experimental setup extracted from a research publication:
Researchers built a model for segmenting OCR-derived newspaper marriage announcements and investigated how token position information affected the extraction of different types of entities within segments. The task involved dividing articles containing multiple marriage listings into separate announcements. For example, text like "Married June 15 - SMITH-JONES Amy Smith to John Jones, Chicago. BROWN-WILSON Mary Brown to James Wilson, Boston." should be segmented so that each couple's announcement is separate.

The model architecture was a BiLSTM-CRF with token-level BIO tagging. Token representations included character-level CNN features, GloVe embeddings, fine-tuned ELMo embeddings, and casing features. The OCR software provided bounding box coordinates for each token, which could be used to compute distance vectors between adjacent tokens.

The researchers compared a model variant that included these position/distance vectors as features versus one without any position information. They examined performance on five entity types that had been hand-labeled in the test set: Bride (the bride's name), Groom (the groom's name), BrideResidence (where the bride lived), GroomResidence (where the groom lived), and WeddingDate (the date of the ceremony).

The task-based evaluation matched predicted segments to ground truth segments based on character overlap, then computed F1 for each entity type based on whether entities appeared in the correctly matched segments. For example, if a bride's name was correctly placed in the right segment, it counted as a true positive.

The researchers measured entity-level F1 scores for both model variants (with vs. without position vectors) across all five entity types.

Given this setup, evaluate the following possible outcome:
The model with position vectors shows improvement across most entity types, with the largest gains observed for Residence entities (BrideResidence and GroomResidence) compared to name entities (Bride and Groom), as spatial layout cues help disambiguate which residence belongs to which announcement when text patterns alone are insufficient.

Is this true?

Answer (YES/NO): NO